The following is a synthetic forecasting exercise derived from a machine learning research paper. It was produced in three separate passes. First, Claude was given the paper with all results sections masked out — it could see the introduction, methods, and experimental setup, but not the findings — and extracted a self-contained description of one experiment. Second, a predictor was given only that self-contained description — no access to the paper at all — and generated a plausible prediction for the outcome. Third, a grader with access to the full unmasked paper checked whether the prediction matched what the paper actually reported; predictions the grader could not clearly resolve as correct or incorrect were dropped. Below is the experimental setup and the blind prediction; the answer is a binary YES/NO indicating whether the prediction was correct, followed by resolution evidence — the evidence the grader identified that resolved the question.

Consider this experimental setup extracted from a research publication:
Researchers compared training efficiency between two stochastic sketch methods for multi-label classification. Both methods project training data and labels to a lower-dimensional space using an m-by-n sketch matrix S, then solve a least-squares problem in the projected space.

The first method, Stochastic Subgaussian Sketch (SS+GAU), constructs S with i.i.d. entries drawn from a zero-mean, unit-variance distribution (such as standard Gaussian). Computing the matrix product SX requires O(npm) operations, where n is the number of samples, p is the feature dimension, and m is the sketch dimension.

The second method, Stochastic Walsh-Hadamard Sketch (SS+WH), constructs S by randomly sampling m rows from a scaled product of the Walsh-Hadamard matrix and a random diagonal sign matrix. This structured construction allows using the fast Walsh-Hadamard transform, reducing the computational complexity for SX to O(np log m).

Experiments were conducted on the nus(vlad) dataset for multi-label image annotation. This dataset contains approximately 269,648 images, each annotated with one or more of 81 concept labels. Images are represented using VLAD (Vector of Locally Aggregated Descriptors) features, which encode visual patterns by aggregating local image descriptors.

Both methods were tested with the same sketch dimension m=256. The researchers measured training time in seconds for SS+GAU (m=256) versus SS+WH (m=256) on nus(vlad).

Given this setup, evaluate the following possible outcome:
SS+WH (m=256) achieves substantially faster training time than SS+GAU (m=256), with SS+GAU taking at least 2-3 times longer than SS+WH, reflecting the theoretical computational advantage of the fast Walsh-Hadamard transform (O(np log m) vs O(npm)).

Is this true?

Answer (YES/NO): YES